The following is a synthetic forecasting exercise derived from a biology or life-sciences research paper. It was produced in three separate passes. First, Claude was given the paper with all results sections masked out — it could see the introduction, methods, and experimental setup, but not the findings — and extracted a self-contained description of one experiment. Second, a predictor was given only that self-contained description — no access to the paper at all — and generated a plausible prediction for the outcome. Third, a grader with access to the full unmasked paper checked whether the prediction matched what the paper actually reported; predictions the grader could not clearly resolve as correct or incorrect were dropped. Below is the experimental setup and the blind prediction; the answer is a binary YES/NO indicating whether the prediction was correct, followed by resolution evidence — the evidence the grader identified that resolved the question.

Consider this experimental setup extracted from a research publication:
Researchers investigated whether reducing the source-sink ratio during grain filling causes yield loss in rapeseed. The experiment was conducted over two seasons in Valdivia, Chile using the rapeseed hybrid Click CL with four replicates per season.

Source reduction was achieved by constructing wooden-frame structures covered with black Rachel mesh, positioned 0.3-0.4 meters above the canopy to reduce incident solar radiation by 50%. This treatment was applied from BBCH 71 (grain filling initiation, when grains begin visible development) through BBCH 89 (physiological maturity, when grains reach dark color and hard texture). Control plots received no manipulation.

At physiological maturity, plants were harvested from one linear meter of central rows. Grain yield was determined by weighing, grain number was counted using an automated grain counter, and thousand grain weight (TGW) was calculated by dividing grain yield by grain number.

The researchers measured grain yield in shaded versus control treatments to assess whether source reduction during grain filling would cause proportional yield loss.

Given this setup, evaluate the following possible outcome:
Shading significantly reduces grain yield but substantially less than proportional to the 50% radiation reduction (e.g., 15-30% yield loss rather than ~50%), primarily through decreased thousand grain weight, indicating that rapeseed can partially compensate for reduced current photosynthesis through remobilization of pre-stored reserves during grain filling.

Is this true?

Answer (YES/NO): NO